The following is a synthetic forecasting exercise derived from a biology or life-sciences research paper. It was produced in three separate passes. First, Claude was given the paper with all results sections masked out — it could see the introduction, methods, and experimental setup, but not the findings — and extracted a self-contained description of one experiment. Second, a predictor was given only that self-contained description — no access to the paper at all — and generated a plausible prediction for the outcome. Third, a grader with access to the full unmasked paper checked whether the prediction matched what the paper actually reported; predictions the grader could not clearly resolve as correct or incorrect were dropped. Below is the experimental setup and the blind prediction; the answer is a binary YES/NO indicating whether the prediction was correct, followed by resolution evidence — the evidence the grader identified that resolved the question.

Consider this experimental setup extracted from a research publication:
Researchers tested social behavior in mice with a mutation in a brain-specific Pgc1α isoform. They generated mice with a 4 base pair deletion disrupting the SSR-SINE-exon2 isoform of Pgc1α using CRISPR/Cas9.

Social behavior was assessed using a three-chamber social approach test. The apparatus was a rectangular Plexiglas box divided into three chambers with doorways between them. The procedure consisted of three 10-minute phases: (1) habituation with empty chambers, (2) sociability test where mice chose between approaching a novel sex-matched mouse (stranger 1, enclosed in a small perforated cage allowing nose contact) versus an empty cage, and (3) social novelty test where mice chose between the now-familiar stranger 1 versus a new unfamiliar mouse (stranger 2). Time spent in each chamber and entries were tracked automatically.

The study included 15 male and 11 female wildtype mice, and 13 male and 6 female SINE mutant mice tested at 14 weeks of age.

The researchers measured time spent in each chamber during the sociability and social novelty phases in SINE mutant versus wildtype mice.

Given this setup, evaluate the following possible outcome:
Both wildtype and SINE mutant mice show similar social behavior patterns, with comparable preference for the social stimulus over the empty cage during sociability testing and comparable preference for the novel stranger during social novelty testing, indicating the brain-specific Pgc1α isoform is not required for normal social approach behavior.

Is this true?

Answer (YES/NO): YES